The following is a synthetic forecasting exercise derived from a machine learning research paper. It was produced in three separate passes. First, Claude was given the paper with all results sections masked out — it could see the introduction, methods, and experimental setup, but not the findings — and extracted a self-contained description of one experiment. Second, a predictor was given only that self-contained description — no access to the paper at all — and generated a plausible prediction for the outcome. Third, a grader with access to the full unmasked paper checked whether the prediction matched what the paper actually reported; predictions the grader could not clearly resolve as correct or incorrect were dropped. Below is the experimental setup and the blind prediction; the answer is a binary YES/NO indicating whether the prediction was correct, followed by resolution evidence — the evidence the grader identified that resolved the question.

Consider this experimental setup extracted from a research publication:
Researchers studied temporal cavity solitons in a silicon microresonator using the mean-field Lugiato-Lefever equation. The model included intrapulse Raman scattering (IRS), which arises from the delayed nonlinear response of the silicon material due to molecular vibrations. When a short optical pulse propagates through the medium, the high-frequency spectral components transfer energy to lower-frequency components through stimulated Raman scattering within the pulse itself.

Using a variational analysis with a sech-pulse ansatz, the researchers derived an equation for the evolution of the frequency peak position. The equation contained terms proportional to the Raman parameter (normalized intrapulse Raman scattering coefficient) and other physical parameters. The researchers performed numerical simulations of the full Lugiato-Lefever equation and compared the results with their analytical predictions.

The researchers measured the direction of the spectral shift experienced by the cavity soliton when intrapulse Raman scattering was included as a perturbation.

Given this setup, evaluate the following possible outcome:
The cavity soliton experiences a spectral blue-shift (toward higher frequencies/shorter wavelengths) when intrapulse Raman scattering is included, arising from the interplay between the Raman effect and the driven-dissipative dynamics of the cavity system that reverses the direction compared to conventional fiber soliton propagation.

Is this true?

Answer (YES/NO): NO